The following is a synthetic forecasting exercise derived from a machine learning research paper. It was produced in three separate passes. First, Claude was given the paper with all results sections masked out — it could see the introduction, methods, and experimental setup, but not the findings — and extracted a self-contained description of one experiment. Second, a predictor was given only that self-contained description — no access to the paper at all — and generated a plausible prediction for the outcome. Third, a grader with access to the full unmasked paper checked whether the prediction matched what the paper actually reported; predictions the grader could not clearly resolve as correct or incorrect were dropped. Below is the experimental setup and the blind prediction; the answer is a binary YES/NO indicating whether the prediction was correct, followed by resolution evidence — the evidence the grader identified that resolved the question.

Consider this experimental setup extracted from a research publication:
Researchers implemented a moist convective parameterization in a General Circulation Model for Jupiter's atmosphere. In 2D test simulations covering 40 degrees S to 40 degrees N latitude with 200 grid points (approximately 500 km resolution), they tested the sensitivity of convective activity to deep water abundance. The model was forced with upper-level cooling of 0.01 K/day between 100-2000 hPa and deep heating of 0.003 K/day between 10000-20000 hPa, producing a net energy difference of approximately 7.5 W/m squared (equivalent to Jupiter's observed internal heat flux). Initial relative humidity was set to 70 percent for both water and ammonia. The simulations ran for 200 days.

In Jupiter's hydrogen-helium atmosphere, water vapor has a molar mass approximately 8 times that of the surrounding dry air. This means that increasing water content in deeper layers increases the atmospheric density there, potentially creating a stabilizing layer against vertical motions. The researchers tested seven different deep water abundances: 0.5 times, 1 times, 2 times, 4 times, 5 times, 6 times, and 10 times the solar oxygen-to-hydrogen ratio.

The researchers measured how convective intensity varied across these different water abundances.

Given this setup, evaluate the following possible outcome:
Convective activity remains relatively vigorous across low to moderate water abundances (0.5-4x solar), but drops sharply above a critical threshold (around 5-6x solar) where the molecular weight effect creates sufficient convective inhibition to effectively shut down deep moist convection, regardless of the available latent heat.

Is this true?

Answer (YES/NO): NO